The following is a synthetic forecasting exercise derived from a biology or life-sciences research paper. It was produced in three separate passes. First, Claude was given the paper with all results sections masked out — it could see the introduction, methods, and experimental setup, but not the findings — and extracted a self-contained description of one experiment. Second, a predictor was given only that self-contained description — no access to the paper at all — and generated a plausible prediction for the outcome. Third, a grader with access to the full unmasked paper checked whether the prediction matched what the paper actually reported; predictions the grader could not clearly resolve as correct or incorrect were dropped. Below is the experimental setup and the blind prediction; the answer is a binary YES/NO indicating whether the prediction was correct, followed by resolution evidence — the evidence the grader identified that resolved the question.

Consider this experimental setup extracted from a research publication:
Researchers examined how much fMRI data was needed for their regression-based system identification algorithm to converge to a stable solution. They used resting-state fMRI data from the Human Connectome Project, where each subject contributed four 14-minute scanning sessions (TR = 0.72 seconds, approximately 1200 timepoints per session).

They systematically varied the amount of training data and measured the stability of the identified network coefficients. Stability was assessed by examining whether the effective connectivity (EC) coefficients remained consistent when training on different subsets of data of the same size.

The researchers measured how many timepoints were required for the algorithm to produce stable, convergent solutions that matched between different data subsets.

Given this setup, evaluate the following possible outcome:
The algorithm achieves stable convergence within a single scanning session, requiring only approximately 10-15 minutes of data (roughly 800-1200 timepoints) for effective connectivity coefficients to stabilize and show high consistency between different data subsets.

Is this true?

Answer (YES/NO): NO